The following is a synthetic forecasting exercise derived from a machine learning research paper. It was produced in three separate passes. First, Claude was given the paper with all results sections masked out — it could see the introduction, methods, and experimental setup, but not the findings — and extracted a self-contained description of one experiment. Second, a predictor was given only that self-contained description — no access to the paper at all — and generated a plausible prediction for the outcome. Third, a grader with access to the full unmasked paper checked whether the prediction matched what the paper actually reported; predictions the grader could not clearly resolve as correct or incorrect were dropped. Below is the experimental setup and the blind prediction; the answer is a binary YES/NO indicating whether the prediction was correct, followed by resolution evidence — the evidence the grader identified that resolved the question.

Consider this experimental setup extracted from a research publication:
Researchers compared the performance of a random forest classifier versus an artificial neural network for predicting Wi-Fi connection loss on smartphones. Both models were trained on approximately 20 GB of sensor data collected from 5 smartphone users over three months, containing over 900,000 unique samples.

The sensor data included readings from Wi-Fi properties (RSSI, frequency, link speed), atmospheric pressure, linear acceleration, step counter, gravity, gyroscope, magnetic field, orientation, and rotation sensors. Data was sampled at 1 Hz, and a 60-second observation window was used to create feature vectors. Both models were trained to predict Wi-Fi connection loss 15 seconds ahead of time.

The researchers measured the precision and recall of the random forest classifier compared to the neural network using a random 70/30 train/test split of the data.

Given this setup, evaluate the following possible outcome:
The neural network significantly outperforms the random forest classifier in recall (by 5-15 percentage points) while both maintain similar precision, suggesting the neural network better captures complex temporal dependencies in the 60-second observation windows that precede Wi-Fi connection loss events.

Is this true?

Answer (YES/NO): NO